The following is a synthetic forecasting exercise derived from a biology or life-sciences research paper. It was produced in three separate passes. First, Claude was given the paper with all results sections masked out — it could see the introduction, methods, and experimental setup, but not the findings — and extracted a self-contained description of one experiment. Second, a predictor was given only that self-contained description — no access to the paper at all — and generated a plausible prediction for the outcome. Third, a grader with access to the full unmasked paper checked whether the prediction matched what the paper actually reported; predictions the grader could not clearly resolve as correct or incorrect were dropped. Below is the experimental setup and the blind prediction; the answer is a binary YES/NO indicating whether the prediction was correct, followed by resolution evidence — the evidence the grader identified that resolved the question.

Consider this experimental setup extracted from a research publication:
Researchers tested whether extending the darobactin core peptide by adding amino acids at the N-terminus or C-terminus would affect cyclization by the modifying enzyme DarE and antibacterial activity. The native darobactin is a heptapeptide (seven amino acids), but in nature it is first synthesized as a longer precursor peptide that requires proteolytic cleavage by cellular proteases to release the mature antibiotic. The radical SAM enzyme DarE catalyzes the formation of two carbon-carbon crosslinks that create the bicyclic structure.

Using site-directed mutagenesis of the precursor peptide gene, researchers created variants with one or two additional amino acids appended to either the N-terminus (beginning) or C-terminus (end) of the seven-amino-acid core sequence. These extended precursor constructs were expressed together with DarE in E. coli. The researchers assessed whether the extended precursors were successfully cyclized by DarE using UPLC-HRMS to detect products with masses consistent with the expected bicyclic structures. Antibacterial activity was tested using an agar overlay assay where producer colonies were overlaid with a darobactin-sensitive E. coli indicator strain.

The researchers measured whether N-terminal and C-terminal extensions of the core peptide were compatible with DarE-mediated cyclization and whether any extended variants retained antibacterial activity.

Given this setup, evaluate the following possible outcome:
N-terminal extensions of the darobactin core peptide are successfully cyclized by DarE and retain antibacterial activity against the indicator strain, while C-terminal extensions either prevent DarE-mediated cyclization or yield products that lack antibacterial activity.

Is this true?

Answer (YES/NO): NO